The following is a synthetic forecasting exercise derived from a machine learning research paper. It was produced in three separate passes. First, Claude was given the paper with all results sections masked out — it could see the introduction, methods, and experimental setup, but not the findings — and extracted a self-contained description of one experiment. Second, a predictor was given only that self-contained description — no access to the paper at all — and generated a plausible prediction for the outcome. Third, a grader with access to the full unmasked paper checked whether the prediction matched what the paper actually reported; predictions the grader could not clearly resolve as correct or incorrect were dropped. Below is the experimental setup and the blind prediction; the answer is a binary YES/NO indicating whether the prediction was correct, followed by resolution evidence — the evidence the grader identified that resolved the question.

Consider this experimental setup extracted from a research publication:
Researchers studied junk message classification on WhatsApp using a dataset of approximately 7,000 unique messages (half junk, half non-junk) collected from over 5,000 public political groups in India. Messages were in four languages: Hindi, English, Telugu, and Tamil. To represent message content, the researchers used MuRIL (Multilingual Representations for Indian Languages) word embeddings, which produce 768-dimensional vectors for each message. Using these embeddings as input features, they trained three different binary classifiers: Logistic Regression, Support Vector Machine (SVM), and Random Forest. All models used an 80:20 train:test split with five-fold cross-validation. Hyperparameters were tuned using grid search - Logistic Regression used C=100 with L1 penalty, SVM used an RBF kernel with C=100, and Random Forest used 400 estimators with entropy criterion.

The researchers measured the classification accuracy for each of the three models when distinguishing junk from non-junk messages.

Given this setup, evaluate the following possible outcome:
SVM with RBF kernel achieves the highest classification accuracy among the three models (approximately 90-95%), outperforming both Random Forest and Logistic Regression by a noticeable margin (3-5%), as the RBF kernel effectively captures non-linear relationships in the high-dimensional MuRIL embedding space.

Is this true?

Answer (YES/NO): NO